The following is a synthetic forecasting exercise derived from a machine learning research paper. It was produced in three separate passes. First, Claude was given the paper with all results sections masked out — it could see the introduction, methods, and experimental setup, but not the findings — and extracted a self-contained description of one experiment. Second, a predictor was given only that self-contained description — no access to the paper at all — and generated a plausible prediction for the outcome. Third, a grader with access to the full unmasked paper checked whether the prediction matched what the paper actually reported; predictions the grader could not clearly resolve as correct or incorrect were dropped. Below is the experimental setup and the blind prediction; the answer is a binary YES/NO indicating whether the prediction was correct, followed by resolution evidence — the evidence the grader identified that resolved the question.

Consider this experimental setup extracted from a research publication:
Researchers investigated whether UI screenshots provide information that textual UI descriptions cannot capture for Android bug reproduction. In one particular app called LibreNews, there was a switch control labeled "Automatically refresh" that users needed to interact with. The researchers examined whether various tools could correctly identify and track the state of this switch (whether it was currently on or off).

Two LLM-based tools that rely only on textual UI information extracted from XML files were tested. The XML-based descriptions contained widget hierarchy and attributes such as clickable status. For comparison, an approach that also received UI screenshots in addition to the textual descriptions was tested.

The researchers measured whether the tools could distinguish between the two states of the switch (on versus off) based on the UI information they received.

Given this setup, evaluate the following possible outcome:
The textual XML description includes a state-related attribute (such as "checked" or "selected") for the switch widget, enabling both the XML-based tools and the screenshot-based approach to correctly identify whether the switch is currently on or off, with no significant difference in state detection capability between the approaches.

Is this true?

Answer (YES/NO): NO